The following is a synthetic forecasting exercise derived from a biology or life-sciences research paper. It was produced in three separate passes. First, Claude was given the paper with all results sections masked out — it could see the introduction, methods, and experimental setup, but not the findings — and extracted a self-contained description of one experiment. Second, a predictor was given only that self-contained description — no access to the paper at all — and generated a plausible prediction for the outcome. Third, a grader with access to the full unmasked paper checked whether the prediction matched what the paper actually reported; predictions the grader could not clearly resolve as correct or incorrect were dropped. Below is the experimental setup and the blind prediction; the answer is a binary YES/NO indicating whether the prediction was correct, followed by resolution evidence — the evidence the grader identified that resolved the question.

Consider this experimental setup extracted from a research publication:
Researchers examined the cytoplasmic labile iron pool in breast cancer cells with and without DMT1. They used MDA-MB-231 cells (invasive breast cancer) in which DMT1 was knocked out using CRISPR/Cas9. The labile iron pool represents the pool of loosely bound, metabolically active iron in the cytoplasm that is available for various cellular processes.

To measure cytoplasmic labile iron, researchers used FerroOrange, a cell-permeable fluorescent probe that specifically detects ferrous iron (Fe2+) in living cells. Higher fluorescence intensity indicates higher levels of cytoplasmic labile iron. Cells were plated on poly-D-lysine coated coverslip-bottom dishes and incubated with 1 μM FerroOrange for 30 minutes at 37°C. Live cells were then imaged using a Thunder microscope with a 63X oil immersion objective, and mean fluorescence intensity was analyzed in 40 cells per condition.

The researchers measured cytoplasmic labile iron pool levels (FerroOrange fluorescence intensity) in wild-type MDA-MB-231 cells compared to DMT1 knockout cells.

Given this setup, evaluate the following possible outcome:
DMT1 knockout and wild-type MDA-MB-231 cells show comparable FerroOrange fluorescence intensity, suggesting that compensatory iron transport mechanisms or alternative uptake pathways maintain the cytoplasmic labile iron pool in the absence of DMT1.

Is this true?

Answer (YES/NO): NO